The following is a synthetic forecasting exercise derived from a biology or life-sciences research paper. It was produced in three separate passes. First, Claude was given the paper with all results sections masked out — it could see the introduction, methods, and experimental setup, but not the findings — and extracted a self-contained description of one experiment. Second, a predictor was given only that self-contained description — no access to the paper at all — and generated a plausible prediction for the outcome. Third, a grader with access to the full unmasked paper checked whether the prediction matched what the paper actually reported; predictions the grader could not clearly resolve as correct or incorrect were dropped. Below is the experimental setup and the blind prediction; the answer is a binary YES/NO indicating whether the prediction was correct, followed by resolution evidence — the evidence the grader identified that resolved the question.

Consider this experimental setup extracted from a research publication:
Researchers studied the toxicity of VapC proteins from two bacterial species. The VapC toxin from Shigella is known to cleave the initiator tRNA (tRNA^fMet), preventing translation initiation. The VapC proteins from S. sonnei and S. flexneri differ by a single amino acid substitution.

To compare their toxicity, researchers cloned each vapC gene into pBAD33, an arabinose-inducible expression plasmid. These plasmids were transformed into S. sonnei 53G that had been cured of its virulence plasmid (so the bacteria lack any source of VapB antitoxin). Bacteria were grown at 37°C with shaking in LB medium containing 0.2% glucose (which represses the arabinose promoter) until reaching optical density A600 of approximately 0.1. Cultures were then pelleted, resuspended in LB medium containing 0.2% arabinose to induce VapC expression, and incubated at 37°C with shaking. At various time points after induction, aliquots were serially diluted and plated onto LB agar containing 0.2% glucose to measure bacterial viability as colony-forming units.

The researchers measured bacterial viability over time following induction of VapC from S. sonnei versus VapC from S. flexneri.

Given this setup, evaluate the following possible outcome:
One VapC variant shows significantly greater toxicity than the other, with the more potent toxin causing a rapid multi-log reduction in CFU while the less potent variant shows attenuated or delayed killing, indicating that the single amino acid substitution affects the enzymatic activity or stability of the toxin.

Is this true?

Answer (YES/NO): NO